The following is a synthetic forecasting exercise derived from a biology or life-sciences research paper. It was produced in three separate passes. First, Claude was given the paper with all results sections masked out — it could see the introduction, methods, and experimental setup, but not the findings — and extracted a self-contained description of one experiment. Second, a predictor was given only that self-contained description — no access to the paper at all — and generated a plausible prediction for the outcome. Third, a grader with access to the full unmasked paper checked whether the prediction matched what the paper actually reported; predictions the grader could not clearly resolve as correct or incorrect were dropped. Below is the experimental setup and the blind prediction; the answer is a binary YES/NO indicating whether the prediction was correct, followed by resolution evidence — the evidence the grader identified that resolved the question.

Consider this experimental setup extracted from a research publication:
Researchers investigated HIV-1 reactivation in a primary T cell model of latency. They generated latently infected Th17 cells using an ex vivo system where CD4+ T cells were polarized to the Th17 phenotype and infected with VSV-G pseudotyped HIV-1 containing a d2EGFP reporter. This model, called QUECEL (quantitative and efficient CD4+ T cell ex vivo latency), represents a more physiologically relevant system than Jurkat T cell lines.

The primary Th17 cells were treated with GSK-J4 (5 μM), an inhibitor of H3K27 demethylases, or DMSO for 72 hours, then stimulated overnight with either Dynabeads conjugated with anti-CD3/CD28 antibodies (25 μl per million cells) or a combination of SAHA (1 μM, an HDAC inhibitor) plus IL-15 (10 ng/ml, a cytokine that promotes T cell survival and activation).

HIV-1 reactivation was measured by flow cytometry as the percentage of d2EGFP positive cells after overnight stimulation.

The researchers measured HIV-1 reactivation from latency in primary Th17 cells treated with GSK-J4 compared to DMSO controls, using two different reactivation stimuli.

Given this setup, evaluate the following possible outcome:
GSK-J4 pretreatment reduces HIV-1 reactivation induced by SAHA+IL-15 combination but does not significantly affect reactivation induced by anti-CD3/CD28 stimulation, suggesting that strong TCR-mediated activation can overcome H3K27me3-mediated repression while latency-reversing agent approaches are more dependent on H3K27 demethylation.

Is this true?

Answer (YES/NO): NO